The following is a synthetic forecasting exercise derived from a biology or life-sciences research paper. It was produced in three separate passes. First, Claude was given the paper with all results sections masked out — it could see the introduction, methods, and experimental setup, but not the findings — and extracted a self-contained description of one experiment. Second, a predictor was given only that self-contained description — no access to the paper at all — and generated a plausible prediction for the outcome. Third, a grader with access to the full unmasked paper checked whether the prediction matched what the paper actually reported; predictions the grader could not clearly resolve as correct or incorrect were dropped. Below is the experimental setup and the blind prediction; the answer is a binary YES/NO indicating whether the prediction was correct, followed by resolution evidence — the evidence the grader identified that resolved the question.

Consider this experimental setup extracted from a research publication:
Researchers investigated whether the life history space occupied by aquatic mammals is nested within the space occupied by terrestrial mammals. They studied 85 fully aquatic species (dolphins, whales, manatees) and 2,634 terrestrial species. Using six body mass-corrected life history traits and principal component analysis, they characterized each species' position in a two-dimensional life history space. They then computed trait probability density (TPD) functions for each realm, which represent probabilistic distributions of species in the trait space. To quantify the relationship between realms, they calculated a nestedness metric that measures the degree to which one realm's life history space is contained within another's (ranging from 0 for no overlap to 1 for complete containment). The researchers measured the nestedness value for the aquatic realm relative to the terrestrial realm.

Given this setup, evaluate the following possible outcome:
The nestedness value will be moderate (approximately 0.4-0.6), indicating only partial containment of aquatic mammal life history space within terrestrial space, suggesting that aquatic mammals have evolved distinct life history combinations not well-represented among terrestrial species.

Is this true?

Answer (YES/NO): NO